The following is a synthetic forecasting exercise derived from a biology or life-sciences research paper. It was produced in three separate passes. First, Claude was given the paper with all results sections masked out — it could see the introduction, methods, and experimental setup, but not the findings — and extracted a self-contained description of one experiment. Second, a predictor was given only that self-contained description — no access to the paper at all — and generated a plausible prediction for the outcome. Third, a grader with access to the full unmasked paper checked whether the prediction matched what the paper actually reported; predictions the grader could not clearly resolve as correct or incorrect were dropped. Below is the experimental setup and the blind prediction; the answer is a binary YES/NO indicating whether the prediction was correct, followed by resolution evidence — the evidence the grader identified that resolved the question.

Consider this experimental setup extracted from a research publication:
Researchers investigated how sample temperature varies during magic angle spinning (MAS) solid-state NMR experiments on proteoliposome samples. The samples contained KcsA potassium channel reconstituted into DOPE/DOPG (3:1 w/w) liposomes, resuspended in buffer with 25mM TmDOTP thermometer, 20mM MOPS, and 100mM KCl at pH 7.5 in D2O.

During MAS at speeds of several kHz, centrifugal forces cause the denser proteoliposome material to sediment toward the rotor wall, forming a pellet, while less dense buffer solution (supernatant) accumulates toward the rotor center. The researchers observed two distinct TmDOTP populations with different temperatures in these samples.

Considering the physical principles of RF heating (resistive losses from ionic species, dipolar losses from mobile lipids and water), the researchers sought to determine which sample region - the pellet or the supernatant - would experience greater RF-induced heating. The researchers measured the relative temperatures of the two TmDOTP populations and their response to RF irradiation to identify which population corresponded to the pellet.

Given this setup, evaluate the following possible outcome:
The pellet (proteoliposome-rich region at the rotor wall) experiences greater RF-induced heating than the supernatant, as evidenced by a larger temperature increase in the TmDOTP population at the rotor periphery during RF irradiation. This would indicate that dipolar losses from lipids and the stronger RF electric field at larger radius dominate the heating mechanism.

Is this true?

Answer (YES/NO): NO